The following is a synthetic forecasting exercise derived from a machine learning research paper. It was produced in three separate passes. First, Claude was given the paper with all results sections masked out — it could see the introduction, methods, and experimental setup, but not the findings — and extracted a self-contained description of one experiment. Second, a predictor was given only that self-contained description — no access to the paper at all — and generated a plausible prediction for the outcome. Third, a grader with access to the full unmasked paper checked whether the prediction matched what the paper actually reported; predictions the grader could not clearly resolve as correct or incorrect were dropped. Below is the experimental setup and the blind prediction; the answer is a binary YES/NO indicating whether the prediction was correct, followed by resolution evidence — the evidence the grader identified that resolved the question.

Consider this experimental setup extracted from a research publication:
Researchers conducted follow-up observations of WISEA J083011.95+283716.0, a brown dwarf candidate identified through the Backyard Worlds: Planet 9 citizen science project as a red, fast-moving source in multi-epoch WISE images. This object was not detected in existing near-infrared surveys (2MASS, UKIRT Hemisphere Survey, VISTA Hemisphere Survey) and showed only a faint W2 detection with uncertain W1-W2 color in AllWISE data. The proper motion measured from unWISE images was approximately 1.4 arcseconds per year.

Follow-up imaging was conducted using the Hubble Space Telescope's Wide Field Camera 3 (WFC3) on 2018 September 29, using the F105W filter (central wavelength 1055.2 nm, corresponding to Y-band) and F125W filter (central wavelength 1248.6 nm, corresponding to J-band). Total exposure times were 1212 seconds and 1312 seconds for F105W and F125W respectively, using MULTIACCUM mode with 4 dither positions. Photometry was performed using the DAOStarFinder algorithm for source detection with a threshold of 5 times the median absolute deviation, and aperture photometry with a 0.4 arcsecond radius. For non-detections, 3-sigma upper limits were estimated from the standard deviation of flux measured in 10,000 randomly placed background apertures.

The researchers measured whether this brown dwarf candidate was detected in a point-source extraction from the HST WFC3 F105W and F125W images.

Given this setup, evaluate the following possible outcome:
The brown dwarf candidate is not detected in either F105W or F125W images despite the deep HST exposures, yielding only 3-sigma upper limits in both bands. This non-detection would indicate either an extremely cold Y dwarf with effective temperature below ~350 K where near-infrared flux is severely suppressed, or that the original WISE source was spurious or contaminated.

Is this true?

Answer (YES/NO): YES